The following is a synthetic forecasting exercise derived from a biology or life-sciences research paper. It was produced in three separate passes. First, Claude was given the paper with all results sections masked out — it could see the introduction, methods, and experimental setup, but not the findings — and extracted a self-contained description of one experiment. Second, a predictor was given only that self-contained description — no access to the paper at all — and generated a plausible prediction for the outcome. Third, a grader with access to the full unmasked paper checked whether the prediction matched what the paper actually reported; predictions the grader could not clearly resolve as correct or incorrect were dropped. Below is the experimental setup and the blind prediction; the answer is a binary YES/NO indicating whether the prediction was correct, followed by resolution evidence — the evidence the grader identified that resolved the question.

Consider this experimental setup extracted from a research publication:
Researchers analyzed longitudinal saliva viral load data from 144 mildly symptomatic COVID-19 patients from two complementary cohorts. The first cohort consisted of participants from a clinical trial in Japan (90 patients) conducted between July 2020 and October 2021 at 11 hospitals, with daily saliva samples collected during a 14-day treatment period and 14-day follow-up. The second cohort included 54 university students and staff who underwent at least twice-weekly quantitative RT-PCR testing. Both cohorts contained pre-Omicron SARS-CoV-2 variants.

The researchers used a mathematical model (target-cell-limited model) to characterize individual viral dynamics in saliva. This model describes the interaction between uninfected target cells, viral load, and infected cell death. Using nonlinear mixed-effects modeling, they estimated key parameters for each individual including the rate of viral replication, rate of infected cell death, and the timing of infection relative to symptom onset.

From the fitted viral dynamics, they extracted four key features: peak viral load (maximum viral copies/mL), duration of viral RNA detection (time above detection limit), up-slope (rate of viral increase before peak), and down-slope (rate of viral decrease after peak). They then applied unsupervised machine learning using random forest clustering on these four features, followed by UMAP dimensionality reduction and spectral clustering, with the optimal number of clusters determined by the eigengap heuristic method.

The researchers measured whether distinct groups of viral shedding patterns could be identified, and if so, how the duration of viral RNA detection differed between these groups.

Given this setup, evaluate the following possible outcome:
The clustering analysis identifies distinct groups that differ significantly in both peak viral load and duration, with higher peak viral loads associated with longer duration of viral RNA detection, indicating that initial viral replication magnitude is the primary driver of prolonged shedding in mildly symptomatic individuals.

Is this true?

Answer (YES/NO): NO